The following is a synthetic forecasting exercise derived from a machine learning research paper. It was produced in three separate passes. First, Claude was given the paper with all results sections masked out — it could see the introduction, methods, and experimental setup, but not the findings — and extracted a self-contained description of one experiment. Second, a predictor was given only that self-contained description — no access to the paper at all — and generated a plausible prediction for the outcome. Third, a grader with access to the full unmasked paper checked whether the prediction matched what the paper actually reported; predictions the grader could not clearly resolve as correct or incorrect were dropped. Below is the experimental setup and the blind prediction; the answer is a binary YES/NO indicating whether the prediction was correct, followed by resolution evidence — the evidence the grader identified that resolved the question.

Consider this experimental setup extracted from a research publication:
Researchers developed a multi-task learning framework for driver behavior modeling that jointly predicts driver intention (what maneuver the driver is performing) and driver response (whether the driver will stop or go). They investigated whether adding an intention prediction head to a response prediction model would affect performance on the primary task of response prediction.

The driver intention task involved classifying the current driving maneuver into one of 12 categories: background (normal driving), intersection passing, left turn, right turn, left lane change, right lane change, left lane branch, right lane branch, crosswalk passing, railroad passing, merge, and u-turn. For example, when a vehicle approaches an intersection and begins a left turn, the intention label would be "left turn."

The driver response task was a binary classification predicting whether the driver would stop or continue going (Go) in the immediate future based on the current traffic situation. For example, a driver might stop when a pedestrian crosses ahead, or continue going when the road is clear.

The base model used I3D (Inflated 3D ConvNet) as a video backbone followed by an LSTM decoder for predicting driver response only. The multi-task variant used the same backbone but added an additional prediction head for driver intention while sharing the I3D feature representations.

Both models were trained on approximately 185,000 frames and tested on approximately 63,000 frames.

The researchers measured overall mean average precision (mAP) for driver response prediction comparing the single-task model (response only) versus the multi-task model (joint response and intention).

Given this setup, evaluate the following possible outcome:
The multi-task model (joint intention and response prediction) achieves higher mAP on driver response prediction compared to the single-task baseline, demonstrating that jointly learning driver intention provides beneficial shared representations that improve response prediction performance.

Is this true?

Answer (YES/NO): NO